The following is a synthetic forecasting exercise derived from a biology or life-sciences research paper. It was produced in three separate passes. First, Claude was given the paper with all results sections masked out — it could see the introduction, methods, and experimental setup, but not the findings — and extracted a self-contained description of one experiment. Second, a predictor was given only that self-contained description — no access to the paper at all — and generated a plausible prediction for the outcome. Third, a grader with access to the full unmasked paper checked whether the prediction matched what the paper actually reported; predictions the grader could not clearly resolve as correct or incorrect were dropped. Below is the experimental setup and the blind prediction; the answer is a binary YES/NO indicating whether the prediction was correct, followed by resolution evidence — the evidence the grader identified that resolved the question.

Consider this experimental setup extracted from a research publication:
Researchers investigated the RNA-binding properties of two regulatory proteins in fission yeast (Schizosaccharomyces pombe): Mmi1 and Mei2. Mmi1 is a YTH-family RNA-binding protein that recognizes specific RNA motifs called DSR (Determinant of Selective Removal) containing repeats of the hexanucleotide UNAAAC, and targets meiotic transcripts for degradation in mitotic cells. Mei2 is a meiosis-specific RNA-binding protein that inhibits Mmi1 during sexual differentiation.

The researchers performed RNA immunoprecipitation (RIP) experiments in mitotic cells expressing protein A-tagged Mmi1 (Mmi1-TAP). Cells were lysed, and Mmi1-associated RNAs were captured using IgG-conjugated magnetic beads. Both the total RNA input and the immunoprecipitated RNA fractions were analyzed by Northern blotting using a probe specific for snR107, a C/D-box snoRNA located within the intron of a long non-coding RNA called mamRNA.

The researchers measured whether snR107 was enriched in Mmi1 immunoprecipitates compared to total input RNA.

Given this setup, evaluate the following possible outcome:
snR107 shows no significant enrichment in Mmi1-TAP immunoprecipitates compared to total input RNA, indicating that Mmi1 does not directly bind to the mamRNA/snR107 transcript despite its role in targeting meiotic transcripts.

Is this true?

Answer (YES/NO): NO